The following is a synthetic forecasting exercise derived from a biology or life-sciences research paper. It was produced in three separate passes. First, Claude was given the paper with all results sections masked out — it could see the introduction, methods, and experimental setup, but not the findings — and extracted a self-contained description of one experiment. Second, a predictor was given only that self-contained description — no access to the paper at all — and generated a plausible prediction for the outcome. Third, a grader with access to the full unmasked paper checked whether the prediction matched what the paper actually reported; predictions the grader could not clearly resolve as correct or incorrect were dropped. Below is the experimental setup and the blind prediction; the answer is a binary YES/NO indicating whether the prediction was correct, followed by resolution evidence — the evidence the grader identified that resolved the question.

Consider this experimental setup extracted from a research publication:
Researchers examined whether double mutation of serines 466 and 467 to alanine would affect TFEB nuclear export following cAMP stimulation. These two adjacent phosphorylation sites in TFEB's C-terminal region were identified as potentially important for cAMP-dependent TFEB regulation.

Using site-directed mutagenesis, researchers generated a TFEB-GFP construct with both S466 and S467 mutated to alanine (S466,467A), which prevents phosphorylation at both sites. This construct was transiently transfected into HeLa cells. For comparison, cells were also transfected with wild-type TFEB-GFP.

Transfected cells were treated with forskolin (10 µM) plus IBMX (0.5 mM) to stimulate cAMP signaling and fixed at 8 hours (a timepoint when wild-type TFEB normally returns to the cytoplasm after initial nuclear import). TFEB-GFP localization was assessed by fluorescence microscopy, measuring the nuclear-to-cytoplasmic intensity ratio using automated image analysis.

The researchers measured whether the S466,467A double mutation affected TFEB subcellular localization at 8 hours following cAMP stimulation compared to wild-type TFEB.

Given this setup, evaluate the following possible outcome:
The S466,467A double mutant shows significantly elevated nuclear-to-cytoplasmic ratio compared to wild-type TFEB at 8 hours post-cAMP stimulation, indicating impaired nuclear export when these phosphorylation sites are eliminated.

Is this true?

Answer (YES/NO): YES